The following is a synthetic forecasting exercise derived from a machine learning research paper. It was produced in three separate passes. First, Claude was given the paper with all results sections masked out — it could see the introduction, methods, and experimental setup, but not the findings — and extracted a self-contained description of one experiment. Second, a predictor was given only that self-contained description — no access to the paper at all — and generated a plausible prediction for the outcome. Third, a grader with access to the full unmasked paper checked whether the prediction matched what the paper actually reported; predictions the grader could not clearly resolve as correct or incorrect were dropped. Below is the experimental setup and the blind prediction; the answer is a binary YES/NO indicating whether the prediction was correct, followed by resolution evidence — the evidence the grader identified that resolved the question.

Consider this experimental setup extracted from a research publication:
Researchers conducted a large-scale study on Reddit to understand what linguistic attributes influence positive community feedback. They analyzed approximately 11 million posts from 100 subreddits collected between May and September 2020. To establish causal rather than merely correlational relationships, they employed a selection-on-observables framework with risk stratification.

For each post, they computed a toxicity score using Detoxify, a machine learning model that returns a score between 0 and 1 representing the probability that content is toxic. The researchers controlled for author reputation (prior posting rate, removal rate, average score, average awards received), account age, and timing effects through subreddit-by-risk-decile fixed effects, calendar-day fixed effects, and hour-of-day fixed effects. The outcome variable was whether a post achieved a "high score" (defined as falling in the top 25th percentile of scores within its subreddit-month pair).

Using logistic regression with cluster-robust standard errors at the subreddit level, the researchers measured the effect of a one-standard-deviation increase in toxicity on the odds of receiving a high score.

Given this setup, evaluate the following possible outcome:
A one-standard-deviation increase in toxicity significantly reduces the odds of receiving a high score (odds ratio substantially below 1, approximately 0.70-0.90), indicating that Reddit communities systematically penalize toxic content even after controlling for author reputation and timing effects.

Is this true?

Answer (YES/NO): NO